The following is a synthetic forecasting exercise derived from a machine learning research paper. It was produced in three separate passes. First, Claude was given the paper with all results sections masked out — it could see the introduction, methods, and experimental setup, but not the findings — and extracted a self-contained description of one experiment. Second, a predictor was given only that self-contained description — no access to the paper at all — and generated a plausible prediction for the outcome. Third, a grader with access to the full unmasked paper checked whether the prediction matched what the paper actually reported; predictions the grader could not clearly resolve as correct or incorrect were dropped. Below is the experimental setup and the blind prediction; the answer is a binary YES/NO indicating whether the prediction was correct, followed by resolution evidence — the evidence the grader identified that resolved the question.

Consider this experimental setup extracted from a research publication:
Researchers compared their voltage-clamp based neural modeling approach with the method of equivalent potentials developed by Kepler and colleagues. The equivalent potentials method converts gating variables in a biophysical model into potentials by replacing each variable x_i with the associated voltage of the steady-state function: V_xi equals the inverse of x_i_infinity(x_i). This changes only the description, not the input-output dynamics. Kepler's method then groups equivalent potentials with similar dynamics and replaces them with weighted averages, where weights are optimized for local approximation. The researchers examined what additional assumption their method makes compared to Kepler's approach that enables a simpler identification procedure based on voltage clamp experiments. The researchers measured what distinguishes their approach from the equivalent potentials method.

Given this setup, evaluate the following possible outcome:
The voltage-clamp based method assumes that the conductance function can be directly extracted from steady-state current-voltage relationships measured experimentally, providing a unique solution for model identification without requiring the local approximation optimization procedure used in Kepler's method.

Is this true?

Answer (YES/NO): NO